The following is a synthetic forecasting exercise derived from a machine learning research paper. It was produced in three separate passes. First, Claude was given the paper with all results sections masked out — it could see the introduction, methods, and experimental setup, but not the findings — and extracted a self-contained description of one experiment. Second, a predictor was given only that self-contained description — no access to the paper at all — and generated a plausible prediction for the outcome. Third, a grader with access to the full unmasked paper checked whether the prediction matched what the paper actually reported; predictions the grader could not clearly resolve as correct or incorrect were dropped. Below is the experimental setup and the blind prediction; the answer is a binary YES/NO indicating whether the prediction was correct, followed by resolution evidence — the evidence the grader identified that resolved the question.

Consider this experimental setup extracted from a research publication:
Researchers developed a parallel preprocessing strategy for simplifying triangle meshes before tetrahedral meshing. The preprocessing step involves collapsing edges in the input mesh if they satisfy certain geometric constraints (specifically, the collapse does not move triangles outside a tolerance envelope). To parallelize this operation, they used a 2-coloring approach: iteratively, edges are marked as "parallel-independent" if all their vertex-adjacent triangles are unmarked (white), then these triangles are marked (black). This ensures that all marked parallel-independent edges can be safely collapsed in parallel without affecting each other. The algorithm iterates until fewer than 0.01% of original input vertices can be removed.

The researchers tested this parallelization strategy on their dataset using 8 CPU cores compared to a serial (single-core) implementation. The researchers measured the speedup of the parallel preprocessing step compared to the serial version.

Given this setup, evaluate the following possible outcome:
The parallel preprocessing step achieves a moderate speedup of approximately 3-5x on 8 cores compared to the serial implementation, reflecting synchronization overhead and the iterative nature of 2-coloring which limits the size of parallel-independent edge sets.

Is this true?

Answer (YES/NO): YES